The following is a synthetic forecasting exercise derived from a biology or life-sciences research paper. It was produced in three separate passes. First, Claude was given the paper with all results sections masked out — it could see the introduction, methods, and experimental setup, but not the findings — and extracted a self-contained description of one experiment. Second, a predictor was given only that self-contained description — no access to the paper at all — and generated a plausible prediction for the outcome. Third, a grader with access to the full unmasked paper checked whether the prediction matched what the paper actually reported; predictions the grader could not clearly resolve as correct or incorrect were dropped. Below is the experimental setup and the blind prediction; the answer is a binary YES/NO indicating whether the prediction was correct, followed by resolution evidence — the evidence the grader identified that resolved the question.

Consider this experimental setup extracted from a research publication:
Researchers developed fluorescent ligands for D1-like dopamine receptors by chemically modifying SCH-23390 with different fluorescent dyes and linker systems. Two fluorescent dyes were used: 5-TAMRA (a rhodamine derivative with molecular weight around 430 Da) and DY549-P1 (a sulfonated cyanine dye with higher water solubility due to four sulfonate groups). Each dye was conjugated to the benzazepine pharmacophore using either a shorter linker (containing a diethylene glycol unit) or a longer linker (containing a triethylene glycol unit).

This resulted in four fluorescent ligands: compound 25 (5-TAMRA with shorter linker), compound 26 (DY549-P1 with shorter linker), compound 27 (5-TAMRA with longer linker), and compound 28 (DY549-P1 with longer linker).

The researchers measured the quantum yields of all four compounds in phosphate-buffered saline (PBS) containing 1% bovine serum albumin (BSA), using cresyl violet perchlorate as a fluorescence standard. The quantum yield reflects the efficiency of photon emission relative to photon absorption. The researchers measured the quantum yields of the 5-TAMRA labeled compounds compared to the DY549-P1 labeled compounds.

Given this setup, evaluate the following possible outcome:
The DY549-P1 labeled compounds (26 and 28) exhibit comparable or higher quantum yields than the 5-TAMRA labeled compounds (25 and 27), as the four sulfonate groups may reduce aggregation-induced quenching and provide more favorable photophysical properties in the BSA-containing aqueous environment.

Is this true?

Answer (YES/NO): NO